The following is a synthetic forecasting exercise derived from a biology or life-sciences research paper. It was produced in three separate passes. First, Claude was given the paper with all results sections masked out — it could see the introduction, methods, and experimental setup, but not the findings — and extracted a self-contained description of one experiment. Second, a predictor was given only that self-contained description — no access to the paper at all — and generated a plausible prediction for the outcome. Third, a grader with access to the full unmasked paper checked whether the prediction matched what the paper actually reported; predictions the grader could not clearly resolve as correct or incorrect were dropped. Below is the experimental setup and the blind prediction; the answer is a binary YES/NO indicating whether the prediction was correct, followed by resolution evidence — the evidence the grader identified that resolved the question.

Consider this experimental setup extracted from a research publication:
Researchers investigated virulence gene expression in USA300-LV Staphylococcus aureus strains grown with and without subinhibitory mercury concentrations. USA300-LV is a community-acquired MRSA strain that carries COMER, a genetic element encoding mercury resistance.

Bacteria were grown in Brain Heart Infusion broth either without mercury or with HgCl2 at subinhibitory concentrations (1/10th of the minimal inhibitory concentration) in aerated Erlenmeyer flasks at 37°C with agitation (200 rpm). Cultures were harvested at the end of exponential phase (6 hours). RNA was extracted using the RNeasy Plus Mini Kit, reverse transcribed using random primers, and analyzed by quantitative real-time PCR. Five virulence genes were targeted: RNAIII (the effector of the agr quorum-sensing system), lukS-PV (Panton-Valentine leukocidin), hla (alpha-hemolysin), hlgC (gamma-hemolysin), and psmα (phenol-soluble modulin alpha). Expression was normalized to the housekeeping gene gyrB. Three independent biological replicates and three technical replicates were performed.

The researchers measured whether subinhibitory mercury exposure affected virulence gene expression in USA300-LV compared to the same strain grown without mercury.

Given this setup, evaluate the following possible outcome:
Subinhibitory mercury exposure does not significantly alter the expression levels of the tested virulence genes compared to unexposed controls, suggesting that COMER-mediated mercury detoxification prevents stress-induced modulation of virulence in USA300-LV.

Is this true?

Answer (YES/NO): NO